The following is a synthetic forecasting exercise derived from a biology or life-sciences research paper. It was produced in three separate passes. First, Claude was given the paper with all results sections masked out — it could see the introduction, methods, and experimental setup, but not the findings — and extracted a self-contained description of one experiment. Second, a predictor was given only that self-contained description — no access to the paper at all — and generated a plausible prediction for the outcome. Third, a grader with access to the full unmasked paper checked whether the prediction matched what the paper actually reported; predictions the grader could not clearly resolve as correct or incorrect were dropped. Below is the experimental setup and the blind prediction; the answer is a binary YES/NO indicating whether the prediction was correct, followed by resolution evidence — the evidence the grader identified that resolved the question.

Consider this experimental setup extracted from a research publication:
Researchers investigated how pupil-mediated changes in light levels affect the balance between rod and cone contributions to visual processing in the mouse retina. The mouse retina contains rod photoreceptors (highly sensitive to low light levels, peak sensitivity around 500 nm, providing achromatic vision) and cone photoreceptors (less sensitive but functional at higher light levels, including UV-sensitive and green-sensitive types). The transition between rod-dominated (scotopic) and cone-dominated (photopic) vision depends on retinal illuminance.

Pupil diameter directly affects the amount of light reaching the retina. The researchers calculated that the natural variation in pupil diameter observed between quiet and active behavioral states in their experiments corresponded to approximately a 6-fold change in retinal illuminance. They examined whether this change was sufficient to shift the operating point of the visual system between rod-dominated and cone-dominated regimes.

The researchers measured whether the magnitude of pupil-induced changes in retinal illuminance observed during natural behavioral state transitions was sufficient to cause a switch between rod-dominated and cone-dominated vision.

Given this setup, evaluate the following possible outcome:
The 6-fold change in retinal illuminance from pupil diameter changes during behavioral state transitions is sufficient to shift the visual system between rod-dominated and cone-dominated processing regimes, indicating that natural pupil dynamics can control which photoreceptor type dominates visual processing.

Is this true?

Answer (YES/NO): YES